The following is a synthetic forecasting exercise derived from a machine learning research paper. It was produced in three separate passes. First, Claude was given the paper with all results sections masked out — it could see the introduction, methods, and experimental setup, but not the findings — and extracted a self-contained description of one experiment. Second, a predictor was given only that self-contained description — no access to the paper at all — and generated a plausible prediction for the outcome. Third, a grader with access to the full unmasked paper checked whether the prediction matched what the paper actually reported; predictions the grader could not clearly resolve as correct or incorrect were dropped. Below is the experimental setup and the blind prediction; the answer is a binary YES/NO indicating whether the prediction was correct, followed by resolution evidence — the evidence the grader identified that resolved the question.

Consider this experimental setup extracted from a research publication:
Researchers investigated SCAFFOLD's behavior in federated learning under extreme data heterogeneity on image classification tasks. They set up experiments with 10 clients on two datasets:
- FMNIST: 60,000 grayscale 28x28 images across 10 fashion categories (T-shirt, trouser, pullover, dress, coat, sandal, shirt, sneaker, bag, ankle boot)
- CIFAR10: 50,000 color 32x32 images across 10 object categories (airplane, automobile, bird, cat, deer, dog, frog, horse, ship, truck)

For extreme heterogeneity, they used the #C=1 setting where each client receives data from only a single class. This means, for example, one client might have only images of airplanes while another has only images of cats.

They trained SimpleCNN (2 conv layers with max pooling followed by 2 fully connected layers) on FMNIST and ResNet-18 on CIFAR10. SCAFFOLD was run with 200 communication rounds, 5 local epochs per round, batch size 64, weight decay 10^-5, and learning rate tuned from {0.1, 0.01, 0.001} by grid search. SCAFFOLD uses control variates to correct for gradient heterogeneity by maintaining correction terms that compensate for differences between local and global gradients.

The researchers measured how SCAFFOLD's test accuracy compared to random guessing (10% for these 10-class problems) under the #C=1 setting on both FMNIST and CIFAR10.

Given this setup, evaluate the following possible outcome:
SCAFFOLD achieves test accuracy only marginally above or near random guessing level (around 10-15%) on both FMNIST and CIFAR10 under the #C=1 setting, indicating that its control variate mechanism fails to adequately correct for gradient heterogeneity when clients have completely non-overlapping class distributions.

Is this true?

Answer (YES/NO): YES